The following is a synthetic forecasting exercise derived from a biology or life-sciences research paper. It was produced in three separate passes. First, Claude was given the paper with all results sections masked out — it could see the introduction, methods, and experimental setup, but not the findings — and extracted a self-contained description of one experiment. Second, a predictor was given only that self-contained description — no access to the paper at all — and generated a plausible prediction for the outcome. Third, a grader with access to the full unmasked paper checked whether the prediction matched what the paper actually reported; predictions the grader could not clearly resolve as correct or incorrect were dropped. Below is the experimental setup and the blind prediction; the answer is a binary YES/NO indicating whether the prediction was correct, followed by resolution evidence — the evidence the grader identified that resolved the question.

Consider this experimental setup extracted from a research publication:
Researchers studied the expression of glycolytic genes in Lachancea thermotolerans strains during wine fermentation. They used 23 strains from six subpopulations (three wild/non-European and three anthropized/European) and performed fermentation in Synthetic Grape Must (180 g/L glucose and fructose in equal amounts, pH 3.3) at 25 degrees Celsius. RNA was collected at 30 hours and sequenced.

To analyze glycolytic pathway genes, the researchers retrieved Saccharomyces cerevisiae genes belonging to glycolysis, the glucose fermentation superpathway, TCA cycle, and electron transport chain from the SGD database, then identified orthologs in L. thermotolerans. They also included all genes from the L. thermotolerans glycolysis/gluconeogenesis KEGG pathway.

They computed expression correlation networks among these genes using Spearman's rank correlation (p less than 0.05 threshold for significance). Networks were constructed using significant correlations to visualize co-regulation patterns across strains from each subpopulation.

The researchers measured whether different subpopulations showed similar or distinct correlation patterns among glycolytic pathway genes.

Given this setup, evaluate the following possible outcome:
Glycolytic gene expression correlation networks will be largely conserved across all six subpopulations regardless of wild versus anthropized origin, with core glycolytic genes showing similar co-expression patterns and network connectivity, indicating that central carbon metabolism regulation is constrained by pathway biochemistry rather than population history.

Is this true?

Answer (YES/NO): NO